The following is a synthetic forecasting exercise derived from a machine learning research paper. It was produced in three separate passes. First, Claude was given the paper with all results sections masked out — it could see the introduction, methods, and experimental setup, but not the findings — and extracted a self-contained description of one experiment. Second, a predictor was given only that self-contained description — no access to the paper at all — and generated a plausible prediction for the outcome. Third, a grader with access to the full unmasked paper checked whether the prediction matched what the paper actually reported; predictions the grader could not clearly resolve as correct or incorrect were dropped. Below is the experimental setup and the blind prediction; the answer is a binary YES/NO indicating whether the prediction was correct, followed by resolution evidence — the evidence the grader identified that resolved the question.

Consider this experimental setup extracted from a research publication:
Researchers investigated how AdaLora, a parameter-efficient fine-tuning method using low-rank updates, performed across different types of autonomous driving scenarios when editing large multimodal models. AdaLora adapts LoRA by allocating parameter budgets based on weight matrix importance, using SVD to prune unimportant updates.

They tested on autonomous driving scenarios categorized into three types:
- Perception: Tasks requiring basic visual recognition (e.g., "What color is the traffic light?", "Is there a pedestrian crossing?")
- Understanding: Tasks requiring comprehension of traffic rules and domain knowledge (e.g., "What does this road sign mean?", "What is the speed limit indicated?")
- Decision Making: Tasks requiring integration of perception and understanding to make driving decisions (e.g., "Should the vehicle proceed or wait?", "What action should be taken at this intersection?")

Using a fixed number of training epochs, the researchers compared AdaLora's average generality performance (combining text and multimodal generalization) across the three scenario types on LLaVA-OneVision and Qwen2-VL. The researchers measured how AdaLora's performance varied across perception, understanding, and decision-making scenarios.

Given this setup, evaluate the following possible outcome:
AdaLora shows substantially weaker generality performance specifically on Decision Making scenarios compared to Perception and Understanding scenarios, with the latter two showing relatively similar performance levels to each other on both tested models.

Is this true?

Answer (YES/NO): YES